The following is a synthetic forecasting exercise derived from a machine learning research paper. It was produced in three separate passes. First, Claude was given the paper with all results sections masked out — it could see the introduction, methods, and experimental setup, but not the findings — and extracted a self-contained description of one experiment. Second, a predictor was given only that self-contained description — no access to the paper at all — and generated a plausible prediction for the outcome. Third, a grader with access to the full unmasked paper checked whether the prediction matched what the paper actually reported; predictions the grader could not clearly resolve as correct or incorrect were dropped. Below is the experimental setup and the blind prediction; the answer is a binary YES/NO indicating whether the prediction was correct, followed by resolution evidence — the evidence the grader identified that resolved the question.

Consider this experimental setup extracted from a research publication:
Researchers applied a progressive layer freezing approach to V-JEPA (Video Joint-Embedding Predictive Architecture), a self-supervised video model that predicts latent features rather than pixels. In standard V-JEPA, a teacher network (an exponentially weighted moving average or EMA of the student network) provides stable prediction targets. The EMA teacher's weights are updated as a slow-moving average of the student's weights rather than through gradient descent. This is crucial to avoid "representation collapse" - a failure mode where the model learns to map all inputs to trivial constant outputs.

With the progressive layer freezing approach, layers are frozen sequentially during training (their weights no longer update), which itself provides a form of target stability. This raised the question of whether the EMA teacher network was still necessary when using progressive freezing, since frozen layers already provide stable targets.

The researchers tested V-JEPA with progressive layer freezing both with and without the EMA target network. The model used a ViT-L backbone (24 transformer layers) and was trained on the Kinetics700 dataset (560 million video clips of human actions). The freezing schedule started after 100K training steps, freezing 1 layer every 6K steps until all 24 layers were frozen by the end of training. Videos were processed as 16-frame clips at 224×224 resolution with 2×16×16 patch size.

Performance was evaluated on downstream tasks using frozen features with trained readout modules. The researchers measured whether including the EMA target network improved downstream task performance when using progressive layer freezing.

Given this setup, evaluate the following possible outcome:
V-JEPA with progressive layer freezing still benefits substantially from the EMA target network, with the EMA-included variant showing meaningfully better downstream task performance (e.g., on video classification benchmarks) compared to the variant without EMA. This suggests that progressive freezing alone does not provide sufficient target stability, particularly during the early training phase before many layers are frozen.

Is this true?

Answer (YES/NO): YES